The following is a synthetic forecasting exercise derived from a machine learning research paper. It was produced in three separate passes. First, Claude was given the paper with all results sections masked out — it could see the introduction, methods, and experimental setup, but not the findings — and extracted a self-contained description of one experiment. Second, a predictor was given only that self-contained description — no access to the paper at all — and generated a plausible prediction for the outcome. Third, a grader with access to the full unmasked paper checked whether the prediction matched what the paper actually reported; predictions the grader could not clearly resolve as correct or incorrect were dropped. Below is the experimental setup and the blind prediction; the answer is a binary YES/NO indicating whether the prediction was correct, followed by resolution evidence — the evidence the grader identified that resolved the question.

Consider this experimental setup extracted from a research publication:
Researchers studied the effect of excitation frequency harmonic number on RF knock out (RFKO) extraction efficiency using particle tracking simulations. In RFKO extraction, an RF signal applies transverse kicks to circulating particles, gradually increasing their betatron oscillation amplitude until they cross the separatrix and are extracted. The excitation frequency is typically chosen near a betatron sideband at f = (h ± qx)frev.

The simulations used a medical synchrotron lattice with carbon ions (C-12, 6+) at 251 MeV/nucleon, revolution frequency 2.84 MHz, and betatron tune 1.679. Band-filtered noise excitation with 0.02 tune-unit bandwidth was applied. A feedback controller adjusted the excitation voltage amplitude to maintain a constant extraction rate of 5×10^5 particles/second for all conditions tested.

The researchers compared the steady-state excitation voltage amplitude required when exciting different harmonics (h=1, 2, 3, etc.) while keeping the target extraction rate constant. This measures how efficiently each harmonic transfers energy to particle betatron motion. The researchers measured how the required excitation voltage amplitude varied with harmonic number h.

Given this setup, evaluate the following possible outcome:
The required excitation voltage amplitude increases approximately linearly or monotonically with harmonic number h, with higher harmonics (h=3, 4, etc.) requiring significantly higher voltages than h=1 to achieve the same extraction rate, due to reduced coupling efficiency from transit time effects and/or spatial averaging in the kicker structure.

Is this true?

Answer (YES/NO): NO